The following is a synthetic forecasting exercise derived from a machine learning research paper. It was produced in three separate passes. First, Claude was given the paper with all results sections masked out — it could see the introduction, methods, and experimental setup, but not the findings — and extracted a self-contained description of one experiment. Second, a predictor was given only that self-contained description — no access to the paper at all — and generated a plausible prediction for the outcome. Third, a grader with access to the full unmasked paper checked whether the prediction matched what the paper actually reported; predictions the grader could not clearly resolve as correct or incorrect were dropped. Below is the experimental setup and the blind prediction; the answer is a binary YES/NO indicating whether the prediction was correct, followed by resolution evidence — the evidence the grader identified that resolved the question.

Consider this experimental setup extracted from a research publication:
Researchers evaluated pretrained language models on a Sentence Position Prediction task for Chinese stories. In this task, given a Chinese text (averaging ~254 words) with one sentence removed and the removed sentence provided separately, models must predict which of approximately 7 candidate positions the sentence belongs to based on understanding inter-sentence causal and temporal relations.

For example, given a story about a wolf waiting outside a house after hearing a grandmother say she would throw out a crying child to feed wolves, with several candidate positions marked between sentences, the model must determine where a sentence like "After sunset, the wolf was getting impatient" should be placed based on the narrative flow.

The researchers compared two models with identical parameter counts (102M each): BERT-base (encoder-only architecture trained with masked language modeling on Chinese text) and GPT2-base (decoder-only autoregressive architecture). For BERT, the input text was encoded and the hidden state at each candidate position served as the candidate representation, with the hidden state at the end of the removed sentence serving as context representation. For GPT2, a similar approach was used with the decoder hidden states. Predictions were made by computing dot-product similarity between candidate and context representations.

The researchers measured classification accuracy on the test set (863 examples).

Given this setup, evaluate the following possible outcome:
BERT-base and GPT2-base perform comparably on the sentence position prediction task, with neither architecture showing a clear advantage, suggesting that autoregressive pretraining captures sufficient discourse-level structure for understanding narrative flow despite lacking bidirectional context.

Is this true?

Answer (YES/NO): NO